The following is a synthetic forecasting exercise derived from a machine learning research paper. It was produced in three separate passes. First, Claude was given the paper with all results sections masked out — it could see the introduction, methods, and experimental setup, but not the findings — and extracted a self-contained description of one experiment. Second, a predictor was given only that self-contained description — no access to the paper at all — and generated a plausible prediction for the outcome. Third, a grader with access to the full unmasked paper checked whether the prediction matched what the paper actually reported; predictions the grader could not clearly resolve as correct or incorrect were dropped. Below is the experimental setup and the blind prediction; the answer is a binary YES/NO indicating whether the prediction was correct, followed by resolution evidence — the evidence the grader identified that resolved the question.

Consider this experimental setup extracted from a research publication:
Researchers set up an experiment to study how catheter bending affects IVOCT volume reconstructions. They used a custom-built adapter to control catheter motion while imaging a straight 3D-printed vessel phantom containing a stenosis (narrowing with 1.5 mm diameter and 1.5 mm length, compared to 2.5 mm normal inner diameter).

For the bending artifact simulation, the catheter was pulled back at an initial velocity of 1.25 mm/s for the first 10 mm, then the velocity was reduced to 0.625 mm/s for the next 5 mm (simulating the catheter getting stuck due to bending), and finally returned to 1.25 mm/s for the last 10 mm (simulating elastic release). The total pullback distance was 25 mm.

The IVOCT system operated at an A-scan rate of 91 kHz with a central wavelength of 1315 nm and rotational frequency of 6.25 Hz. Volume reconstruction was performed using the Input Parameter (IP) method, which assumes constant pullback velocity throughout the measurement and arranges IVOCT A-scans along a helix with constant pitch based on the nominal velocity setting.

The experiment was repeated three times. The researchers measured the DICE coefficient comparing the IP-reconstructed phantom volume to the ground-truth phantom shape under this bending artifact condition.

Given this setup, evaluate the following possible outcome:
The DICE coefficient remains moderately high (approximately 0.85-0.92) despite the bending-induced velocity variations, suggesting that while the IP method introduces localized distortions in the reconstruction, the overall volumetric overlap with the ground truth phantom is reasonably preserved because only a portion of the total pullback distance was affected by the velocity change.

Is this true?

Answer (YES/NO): NO